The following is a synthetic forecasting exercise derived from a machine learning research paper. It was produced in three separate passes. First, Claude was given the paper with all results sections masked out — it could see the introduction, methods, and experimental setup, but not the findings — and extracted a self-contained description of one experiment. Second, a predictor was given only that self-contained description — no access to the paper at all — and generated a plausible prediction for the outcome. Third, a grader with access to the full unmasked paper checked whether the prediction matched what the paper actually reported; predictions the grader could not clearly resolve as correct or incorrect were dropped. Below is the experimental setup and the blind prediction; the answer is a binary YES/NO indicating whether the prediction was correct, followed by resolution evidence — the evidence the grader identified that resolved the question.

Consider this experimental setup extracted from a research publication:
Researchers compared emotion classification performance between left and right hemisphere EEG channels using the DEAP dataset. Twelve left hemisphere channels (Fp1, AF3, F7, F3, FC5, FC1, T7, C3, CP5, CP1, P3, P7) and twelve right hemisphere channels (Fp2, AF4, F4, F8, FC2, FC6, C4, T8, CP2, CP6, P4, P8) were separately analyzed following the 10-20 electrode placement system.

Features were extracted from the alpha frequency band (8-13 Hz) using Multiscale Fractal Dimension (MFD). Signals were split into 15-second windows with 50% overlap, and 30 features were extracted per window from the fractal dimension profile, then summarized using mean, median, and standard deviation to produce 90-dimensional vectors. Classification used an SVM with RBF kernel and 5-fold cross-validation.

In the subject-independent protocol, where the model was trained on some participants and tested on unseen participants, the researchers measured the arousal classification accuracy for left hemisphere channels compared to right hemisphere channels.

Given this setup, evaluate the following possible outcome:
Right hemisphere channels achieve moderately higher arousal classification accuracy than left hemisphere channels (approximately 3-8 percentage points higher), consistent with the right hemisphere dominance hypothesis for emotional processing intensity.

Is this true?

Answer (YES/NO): NO